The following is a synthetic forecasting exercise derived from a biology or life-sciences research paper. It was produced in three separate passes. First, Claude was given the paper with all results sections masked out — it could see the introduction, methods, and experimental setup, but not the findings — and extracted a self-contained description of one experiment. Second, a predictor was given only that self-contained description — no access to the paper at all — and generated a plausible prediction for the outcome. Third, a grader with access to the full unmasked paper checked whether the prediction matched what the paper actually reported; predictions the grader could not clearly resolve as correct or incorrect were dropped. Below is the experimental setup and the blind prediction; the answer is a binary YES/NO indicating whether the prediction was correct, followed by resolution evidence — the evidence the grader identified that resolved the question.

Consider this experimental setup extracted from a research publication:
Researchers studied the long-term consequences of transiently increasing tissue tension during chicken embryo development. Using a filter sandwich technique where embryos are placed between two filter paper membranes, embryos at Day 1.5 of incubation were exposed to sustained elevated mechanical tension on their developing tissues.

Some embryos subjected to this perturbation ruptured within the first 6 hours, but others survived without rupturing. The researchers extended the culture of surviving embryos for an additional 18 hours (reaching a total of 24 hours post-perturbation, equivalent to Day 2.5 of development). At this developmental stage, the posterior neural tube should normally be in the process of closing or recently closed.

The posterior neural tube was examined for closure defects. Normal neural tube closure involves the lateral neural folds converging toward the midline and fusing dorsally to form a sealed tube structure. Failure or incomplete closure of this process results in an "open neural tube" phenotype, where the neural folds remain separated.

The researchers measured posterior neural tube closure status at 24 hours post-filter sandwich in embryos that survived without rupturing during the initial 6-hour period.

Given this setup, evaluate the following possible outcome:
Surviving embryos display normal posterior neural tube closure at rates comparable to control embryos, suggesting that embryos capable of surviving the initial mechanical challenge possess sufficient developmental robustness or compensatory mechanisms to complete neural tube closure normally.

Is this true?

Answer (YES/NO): NO